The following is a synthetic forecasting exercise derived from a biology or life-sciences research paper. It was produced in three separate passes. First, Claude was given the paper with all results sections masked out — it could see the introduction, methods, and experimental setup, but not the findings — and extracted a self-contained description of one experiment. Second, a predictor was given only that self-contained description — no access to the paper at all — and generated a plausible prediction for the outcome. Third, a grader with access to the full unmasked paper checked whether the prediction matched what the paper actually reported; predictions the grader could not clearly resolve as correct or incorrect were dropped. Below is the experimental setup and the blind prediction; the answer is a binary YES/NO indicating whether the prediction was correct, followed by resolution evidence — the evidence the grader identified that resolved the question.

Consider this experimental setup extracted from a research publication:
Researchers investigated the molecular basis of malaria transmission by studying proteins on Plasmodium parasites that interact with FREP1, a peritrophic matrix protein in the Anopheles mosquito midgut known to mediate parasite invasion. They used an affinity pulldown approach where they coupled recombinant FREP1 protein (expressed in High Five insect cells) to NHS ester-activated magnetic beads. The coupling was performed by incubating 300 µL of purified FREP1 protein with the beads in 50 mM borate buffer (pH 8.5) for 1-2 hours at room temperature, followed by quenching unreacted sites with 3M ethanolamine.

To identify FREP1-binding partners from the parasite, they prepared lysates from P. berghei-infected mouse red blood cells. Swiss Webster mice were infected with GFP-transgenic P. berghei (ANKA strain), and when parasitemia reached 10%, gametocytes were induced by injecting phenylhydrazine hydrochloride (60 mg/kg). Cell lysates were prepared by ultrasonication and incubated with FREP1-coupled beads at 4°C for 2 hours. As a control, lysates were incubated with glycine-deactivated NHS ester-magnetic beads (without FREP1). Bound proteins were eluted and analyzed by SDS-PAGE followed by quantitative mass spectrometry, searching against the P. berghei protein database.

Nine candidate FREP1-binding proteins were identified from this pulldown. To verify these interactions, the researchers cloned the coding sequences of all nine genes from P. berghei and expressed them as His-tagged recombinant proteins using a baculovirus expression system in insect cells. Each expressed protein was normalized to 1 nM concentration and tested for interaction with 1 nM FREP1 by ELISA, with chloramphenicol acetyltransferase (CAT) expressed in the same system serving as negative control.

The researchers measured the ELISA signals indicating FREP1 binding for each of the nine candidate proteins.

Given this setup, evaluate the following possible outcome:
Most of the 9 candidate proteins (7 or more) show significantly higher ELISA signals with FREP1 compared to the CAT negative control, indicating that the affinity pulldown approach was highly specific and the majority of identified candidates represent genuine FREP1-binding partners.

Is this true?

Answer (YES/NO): NO